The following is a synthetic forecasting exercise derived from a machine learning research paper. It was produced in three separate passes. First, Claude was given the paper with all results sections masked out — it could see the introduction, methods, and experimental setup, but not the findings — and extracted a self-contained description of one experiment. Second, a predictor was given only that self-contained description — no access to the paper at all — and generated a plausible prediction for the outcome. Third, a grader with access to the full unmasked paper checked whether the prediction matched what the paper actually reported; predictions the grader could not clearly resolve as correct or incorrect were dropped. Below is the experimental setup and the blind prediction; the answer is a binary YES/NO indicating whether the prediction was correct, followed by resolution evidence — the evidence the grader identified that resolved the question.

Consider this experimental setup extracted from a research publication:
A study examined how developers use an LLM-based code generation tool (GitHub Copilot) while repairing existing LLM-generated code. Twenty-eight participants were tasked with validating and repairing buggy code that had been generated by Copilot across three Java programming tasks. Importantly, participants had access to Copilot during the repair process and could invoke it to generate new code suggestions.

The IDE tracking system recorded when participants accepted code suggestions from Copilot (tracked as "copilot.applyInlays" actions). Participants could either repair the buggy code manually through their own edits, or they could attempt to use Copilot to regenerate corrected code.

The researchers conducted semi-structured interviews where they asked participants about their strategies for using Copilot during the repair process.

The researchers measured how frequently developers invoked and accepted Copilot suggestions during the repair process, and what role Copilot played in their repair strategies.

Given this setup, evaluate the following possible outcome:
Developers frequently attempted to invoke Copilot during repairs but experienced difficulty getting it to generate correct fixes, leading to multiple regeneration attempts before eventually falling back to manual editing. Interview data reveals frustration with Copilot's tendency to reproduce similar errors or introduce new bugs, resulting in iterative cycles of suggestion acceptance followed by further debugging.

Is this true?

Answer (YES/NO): NO